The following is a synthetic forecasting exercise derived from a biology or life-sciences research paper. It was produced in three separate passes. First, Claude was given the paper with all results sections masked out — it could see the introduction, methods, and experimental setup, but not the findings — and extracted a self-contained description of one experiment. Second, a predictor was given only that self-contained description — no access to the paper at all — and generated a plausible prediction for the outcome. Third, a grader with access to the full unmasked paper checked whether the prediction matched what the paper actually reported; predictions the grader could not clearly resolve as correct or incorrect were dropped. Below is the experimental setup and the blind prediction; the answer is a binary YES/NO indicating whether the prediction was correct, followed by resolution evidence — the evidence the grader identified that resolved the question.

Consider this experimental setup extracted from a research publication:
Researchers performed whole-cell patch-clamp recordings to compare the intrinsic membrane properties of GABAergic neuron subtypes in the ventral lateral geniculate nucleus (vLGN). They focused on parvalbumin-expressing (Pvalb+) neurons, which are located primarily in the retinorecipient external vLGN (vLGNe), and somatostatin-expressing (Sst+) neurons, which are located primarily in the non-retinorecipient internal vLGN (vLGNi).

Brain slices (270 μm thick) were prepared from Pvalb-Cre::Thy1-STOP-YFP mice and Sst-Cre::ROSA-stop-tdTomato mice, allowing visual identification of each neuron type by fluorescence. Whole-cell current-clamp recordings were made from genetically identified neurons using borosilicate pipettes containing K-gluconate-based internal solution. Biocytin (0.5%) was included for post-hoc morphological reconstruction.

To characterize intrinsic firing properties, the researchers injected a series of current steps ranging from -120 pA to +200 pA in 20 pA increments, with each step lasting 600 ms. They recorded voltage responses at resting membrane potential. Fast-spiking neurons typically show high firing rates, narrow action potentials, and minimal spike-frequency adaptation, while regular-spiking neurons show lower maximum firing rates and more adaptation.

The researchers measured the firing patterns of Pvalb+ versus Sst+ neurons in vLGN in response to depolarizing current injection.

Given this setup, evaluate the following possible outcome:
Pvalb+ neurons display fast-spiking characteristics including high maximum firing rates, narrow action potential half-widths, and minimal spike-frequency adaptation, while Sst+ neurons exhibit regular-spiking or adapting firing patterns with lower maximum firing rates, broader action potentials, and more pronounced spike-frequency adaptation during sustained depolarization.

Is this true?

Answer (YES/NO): NO